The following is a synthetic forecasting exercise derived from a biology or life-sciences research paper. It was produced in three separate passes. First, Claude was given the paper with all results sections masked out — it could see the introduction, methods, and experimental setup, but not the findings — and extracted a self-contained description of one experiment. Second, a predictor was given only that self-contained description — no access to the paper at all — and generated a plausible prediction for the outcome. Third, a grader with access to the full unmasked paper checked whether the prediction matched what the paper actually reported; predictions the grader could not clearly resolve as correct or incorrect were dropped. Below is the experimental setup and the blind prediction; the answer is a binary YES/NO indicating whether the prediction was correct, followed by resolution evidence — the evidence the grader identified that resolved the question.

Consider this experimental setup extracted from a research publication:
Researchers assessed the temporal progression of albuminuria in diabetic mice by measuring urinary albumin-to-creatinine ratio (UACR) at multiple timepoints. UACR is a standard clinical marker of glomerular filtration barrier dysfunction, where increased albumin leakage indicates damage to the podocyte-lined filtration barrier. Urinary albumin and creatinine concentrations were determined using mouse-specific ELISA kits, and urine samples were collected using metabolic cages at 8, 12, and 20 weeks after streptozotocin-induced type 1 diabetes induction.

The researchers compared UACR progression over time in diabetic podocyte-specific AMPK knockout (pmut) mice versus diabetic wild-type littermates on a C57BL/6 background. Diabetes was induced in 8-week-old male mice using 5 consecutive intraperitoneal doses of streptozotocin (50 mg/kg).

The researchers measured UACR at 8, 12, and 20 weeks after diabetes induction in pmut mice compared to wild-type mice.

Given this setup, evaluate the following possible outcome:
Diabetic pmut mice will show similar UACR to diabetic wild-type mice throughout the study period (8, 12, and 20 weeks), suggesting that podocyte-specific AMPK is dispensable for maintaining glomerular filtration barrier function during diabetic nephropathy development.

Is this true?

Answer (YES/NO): NO